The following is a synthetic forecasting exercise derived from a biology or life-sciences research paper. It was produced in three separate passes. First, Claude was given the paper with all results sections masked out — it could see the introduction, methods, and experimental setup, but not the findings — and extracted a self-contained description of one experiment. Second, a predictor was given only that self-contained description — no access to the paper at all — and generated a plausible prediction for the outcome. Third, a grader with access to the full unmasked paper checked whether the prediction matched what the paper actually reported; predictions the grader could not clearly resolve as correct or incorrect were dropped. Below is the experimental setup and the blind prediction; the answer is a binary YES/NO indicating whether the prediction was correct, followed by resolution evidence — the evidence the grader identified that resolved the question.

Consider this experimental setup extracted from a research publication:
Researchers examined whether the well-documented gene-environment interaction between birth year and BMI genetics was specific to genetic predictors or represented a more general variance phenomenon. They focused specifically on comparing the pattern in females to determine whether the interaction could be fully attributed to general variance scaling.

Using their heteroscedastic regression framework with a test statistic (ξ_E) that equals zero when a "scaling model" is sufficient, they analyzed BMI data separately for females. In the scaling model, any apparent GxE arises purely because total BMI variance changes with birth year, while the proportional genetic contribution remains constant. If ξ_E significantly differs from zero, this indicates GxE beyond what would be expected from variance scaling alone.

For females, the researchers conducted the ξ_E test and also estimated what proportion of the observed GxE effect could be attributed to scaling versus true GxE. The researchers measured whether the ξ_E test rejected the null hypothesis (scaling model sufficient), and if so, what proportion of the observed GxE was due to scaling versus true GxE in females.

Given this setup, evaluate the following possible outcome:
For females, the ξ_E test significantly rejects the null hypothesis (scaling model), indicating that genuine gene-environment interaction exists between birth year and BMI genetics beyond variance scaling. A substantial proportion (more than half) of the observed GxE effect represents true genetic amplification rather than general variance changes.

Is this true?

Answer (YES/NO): NO